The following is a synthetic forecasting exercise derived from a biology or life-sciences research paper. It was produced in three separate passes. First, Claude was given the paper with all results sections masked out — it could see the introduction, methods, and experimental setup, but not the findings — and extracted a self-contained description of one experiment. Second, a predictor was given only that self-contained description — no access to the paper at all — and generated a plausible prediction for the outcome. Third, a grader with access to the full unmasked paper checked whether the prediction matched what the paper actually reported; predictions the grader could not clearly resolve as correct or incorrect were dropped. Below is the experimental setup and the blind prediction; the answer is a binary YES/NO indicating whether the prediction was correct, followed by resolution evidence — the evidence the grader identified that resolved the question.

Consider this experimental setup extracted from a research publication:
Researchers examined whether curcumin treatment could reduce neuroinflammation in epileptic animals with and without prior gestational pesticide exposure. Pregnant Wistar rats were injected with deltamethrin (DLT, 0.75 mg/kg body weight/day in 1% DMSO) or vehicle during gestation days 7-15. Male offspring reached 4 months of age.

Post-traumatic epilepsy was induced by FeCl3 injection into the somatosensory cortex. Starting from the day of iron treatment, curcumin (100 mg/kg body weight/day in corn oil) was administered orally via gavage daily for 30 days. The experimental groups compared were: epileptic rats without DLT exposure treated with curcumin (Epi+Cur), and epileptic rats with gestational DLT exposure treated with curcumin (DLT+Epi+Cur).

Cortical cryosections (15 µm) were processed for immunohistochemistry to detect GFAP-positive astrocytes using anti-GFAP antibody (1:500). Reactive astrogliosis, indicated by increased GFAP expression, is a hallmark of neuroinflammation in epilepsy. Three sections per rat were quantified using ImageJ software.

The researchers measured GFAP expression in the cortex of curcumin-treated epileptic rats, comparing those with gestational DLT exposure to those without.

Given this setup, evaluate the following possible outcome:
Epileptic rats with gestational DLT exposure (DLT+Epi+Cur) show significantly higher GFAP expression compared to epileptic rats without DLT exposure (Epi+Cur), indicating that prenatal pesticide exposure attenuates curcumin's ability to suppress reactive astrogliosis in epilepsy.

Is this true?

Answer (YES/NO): YES